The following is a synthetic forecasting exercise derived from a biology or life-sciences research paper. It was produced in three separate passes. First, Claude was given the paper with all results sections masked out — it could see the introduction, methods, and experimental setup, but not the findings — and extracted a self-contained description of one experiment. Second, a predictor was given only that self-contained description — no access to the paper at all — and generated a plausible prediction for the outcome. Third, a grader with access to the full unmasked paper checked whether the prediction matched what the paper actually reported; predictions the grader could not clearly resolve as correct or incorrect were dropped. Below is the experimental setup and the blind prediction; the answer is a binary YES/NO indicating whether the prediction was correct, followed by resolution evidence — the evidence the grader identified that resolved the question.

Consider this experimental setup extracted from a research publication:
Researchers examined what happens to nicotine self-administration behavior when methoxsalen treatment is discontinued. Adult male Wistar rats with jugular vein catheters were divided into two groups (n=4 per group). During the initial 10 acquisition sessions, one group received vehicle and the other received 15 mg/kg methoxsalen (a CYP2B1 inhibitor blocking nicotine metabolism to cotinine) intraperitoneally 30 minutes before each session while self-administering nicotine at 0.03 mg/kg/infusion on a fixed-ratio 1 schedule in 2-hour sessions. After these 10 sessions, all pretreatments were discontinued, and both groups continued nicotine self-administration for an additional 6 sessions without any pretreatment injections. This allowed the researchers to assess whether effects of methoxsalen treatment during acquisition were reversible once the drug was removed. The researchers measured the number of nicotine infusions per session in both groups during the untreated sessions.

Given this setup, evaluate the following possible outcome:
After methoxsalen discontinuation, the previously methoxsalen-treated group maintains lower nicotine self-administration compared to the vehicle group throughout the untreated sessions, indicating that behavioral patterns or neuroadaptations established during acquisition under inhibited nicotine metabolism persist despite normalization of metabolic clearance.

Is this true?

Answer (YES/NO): NO